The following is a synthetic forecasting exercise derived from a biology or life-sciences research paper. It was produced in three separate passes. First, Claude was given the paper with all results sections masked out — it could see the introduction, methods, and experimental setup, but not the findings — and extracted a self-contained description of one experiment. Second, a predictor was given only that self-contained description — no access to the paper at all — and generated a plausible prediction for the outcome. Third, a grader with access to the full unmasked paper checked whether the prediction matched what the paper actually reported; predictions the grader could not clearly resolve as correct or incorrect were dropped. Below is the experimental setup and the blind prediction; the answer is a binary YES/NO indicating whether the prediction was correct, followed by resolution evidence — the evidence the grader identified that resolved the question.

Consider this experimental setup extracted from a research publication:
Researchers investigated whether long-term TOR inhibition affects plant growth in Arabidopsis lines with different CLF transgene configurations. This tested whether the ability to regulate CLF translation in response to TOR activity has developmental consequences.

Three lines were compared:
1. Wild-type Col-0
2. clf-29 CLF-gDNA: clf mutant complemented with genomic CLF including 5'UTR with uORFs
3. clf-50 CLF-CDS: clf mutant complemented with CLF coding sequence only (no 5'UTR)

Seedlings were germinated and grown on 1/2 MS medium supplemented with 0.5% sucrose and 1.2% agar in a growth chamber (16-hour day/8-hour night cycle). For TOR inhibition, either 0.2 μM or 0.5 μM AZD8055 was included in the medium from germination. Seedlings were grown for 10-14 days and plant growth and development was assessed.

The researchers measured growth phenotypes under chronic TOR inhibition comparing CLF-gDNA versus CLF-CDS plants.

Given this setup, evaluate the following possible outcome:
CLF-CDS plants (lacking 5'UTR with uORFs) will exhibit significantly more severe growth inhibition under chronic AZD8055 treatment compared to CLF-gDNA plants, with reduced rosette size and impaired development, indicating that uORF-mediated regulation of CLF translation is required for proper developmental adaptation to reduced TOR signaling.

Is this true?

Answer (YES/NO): NO